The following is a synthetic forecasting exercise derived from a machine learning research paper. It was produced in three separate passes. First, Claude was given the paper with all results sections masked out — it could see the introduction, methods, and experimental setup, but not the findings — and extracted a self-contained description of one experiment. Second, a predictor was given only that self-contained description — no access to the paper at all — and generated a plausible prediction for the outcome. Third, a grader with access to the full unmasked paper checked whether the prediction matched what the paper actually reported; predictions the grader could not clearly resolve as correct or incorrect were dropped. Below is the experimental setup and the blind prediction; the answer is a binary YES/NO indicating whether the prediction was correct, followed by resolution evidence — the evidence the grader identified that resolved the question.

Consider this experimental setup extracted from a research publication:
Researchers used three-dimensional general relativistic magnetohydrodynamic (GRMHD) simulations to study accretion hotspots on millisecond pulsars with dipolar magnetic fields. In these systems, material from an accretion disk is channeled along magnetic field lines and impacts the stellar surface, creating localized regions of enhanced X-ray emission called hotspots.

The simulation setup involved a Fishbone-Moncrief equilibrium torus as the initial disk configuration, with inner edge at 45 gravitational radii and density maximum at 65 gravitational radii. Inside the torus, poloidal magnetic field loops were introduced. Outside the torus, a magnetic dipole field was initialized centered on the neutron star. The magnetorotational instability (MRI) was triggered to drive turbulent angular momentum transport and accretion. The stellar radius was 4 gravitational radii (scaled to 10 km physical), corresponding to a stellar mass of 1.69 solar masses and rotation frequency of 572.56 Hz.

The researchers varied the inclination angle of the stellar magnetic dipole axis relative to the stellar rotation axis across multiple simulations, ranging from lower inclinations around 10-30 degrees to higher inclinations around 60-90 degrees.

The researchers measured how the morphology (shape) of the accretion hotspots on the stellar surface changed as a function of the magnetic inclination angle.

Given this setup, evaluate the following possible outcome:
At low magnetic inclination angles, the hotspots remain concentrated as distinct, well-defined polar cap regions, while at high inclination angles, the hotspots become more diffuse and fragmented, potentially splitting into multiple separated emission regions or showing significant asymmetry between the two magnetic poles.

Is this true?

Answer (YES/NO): NO